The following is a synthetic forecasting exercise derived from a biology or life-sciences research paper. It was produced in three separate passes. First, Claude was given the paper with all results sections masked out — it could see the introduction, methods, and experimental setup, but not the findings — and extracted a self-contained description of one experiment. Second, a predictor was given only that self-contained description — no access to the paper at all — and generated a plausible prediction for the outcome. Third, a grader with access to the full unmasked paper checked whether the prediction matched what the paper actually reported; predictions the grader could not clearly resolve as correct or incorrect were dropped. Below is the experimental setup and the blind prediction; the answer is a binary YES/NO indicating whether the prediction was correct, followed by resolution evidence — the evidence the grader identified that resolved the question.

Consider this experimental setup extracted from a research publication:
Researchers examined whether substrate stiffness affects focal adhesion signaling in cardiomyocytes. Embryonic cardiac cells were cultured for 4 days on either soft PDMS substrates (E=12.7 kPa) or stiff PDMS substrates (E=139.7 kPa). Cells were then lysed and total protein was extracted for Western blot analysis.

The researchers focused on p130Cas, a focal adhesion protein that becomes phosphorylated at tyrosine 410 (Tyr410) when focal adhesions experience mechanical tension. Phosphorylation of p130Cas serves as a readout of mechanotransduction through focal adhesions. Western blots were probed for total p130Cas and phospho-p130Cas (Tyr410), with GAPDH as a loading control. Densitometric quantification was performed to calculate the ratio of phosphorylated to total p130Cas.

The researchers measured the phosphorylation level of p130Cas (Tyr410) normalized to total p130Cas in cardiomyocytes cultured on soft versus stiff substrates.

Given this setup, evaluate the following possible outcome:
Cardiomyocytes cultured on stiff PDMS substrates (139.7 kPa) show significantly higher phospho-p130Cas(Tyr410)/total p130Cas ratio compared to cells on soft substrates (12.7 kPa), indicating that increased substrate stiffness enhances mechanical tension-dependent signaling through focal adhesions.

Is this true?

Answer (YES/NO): NO